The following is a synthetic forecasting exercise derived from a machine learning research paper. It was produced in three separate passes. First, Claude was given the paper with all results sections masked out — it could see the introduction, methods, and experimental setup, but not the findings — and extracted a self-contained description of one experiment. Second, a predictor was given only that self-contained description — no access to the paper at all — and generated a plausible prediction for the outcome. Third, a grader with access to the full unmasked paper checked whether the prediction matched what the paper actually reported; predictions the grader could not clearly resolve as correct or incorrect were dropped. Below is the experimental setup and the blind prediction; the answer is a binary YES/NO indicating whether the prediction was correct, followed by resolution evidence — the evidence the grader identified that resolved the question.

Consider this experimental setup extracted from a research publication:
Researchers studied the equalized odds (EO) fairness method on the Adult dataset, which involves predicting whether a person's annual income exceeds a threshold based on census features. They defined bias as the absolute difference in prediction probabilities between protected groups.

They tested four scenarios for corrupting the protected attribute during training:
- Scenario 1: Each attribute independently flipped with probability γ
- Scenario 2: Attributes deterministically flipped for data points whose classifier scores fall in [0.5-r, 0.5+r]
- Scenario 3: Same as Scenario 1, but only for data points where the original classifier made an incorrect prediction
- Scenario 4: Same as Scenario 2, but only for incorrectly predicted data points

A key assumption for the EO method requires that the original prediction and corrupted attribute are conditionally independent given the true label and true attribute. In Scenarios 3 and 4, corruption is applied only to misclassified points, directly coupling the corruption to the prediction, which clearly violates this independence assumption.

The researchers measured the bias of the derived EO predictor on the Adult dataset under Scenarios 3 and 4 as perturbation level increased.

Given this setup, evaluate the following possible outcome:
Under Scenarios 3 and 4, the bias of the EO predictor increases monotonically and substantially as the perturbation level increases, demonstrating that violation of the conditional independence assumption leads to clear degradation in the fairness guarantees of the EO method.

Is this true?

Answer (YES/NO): YES